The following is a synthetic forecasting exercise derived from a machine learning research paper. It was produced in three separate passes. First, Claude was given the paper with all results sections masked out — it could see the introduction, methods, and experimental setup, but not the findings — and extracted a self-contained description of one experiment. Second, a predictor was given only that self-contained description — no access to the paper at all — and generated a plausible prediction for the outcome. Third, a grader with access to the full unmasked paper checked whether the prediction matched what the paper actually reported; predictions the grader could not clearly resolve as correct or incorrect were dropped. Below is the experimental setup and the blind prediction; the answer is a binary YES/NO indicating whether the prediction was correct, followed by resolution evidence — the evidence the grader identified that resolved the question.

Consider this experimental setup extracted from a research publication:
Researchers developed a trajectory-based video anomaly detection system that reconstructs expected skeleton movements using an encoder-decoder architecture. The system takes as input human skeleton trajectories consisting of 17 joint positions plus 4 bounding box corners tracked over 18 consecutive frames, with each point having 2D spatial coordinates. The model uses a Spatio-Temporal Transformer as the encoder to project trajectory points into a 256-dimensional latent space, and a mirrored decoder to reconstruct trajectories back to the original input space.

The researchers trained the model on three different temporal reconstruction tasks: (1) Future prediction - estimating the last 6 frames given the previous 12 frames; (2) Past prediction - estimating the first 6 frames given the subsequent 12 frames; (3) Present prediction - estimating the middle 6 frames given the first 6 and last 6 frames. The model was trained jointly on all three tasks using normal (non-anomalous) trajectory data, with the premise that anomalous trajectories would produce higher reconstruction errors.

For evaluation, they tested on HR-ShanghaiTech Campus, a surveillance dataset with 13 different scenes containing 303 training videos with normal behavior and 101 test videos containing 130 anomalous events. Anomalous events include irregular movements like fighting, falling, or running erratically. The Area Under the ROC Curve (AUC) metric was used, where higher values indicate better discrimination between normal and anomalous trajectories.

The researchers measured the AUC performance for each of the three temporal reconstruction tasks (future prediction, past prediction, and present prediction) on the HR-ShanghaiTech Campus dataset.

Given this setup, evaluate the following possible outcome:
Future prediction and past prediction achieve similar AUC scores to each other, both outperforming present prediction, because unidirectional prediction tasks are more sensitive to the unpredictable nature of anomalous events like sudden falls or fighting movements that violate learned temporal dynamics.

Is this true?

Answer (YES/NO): NO